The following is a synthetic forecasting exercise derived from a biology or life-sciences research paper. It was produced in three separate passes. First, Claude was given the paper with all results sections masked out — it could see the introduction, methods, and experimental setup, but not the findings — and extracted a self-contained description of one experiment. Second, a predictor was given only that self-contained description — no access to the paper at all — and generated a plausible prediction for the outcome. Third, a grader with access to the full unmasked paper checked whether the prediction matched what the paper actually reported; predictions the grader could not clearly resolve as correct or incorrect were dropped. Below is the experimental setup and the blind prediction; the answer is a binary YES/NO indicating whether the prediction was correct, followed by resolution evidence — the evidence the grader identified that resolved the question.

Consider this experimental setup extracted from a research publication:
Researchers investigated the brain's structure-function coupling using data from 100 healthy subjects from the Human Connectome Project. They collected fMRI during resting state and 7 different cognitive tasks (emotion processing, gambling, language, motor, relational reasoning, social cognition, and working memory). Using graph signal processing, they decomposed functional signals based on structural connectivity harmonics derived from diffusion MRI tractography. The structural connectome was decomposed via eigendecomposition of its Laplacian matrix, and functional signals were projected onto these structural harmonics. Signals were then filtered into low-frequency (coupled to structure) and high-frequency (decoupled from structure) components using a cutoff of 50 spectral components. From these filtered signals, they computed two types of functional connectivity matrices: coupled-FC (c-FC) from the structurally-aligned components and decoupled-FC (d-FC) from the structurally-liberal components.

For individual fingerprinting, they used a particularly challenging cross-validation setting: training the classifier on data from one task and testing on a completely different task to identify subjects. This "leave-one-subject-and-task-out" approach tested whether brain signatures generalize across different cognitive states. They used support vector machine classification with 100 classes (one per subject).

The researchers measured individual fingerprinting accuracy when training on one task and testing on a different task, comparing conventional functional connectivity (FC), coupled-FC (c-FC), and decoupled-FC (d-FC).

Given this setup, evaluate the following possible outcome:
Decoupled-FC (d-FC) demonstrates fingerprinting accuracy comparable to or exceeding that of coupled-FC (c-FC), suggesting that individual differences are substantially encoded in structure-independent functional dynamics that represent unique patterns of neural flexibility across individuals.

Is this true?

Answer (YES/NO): YES